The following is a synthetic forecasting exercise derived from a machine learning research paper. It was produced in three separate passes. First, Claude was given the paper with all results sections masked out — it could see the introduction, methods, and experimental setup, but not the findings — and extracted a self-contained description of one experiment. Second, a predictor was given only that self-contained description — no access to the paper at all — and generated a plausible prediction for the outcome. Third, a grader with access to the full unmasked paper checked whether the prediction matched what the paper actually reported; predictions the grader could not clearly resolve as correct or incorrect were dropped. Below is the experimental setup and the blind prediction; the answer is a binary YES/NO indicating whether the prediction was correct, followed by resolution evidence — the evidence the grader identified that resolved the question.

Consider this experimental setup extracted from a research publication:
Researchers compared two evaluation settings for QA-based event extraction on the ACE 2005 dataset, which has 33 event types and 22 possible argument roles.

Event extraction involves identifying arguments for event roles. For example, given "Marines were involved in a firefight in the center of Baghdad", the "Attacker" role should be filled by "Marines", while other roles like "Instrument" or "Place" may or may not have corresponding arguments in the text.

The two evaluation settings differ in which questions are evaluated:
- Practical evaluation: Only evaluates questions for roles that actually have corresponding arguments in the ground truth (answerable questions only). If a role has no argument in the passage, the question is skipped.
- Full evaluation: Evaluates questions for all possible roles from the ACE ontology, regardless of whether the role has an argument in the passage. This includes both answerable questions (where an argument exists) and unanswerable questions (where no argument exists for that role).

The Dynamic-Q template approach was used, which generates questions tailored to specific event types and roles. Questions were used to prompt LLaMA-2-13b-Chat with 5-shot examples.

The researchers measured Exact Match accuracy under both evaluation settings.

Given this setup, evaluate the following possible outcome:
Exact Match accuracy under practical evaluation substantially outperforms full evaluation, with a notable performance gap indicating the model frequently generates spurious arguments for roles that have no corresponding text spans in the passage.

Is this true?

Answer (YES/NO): YES